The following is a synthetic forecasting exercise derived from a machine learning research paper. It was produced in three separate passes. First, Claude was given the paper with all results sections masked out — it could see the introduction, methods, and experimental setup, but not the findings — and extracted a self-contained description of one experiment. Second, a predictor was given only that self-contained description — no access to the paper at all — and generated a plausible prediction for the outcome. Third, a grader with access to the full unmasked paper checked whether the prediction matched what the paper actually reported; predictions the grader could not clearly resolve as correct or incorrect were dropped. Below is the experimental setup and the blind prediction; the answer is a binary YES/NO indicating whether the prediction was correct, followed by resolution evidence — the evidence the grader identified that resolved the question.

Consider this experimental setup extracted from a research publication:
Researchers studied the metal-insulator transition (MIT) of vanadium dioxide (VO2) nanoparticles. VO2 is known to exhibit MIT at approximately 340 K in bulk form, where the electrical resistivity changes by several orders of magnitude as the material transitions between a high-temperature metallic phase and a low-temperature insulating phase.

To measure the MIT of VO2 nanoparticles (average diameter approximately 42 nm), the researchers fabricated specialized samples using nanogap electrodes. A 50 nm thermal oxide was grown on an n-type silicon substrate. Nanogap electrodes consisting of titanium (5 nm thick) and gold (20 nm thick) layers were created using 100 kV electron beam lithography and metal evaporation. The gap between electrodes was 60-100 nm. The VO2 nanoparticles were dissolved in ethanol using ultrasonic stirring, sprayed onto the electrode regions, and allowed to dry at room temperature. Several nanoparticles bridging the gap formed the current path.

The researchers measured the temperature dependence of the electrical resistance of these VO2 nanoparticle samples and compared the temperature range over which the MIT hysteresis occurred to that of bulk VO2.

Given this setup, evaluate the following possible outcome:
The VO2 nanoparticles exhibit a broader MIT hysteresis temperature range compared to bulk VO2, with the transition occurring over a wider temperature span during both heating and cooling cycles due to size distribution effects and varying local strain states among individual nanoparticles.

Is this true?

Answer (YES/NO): YES